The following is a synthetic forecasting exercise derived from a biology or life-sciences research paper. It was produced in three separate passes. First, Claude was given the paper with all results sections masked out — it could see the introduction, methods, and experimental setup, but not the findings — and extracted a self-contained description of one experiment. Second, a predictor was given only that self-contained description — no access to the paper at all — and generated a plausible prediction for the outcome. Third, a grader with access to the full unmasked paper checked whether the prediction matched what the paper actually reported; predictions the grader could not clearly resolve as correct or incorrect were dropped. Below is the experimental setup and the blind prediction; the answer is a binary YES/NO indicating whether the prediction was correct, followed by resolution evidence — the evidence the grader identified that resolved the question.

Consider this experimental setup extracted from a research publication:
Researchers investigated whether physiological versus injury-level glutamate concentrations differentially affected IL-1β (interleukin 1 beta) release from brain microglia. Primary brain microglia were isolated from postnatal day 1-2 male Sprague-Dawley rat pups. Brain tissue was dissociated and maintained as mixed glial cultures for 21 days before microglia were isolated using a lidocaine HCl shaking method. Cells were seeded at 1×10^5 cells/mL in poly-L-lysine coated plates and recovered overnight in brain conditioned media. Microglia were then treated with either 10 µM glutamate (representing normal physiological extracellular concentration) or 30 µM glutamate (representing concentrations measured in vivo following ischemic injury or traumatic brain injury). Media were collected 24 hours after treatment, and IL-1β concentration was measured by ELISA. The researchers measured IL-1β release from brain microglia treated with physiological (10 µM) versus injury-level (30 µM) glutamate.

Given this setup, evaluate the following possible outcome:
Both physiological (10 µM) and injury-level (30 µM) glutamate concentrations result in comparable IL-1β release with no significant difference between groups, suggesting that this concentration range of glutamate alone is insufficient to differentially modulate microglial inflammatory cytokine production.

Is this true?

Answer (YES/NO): YES